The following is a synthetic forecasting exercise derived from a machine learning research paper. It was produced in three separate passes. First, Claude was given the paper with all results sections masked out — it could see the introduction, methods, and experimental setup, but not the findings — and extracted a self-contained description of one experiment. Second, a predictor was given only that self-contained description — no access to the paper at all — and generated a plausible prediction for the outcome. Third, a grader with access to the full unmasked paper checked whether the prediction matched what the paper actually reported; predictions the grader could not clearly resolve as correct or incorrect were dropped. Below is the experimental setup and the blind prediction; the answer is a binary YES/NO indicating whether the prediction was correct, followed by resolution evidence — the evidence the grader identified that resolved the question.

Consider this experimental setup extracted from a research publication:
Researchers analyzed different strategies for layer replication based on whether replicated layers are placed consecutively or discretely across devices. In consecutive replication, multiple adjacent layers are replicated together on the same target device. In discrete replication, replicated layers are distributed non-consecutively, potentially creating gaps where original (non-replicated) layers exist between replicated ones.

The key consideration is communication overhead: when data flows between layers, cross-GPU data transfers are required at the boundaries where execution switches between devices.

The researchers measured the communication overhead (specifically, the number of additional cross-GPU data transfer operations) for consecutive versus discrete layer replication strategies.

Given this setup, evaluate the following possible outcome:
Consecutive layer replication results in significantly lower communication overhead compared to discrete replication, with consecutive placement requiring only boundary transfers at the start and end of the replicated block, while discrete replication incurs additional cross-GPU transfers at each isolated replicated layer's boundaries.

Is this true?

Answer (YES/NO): YES